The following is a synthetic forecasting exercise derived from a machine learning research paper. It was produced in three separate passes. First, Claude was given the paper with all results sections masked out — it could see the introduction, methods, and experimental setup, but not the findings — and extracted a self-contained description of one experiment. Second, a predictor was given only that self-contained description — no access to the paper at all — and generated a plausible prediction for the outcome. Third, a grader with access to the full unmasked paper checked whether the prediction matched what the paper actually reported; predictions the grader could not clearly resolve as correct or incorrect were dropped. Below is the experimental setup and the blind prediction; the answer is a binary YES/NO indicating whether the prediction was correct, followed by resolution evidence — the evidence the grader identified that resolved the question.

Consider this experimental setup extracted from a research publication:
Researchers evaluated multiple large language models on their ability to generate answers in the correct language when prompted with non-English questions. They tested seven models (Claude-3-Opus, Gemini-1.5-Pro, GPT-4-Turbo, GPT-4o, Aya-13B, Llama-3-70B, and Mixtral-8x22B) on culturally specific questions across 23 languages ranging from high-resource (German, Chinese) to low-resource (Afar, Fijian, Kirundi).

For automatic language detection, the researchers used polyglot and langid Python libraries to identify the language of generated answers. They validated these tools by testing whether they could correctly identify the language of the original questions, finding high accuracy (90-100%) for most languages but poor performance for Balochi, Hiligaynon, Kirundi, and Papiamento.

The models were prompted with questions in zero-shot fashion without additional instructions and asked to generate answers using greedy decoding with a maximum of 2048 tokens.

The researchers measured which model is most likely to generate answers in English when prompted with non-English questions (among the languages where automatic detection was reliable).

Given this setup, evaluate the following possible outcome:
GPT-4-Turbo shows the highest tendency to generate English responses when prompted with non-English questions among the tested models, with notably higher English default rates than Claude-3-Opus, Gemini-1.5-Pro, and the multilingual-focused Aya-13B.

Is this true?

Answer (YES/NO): NO